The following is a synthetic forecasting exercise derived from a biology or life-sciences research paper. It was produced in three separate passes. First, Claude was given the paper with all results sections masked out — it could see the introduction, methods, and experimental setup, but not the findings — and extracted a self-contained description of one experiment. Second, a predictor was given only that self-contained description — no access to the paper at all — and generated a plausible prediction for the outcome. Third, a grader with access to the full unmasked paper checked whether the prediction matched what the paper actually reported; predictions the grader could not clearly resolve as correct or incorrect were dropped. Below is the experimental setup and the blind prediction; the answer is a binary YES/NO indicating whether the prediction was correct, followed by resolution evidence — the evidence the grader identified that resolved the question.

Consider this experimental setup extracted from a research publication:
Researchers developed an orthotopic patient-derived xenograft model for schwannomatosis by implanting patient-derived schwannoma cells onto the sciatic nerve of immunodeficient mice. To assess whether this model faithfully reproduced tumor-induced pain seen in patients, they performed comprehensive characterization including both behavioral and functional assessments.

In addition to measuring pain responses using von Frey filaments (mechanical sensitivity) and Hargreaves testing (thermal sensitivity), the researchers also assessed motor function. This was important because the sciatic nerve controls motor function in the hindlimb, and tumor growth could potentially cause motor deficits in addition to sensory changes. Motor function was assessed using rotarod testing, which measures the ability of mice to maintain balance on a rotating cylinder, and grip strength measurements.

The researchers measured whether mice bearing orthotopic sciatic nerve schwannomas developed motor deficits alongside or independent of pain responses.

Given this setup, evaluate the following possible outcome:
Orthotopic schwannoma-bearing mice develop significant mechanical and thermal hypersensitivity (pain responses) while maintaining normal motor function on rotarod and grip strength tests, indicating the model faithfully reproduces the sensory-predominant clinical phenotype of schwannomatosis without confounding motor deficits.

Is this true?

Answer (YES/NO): NO